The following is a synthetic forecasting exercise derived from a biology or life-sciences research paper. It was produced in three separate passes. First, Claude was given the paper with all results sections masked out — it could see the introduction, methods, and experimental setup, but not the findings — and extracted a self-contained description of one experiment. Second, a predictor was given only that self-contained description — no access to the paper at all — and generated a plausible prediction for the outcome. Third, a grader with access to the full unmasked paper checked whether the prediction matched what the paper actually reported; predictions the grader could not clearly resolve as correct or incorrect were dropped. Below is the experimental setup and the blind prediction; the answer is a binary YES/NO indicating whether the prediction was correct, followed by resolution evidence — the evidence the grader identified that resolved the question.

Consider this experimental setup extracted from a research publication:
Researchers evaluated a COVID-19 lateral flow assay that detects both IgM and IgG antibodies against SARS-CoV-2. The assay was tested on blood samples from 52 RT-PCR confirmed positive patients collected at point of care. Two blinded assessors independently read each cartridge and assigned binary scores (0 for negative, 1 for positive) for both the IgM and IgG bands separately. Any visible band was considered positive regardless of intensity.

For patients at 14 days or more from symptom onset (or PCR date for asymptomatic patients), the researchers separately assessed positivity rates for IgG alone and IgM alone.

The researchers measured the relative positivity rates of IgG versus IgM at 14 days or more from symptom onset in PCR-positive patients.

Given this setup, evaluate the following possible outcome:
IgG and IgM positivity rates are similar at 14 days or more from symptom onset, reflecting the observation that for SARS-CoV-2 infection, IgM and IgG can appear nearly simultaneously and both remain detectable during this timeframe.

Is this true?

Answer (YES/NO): YES